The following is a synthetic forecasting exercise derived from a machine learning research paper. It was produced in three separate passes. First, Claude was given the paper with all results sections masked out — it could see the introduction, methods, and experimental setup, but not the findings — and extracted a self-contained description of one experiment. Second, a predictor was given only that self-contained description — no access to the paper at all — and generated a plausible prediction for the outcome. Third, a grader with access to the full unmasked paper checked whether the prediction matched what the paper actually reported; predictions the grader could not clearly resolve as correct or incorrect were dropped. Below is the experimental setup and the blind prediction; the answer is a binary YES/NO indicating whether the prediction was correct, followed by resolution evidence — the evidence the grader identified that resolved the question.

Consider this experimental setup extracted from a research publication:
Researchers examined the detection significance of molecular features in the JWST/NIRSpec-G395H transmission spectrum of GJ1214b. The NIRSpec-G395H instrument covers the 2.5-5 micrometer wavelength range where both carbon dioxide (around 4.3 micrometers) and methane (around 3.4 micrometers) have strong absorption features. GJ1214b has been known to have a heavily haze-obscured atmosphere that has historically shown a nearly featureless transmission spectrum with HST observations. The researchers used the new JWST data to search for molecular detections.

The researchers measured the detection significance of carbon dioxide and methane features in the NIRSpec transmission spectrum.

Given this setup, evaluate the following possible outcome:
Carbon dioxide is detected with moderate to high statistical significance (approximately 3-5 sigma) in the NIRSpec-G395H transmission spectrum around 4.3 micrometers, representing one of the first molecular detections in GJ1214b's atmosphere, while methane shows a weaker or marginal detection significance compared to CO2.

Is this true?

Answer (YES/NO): NO